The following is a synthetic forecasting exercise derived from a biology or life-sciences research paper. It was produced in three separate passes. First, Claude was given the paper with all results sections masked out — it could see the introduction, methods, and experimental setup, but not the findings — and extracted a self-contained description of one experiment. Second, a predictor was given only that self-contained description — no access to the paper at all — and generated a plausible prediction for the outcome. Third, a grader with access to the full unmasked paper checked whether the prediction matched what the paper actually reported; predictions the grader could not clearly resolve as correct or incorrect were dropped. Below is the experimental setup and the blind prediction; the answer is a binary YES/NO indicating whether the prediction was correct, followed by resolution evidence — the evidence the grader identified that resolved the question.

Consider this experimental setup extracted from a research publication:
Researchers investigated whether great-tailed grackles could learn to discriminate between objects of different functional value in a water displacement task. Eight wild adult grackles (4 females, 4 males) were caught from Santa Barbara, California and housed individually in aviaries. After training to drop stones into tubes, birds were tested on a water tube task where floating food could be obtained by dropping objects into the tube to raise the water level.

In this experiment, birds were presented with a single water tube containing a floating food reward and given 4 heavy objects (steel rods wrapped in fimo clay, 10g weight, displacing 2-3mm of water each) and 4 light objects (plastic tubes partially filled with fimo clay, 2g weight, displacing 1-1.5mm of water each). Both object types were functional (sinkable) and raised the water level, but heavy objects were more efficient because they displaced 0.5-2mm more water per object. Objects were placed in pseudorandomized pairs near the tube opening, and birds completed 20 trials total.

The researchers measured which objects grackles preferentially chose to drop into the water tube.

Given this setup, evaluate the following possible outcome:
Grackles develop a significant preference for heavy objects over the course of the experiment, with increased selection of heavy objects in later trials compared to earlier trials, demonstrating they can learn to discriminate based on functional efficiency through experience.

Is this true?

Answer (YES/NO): NO